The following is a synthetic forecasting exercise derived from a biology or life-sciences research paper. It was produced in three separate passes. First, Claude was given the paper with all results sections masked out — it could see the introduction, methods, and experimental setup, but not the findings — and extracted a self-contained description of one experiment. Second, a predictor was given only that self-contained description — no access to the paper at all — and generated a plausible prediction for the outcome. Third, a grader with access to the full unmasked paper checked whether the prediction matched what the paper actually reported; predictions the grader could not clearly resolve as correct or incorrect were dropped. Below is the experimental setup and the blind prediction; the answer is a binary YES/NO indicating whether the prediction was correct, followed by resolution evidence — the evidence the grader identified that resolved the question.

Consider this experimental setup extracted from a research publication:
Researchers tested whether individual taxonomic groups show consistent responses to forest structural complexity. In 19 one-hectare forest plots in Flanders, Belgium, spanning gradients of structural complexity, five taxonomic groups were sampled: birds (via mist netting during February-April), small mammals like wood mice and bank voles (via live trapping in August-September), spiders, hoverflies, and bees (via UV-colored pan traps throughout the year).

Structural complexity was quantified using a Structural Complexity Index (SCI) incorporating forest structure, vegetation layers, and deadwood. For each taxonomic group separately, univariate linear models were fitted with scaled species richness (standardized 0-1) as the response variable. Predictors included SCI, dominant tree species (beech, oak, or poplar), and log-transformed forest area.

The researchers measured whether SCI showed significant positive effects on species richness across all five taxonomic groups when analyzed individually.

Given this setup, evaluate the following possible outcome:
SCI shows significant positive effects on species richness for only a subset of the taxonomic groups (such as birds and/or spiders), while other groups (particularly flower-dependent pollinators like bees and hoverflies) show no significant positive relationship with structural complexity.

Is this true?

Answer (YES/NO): NO